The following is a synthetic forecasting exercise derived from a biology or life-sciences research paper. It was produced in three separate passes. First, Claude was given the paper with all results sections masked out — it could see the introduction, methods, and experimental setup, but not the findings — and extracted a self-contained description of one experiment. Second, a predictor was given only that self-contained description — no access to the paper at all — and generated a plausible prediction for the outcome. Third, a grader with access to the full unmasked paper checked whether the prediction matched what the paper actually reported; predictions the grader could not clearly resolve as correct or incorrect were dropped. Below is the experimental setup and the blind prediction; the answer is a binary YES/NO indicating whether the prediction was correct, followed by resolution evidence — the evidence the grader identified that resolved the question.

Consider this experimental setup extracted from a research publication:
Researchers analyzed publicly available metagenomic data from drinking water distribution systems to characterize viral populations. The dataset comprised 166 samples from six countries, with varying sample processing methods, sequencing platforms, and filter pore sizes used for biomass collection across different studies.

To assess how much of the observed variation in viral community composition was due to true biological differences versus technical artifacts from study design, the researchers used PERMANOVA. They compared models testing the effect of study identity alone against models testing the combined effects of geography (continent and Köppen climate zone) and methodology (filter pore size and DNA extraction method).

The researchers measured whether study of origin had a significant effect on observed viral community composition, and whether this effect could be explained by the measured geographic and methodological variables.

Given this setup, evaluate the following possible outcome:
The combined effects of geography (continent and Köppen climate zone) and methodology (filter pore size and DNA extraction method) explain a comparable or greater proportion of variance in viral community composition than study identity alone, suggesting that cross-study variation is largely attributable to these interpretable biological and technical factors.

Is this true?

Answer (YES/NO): YES